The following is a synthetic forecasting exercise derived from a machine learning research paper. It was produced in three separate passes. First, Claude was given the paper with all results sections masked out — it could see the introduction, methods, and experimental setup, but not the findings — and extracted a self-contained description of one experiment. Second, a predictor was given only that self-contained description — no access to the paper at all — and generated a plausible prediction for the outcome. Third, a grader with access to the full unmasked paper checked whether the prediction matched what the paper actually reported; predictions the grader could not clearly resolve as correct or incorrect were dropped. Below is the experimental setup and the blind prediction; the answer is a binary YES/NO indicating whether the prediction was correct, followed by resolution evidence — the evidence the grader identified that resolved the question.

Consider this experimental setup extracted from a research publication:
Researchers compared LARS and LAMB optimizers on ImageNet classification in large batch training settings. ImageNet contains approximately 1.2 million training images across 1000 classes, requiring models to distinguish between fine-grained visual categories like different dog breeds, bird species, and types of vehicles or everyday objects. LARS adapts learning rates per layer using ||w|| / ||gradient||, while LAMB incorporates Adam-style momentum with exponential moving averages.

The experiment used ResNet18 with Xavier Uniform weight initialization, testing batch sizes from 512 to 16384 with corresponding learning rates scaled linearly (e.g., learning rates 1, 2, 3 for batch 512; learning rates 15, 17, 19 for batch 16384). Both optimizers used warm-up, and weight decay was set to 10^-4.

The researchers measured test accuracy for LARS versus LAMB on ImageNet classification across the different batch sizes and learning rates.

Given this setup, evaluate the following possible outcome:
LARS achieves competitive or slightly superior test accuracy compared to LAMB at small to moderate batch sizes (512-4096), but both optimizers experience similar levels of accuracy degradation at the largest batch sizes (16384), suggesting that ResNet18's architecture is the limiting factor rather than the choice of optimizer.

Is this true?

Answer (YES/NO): NO